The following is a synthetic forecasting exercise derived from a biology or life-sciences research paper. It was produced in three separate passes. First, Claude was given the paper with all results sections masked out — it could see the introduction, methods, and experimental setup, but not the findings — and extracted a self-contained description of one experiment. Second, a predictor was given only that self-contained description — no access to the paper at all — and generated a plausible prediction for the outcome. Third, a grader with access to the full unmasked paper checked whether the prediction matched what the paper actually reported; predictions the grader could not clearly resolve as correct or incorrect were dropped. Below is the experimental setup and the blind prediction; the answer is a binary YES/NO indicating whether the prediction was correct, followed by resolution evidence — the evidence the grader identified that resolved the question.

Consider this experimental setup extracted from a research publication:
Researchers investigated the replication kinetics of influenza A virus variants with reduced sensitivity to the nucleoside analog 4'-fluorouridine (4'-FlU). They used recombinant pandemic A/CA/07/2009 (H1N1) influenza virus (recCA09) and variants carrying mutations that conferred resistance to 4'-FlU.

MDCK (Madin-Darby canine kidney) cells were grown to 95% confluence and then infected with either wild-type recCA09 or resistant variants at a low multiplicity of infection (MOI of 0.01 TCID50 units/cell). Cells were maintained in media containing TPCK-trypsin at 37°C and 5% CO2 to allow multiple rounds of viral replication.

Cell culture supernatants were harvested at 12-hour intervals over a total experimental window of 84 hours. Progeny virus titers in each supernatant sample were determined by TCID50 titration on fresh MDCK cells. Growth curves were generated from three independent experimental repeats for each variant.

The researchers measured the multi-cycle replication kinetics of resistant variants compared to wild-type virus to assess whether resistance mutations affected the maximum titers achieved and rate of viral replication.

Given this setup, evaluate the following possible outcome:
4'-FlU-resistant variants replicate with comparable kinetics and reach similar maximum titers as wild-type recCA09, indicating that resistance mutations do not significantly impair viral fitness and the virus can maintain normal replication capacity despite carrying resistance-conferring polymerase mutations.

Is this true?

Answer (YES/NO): NO